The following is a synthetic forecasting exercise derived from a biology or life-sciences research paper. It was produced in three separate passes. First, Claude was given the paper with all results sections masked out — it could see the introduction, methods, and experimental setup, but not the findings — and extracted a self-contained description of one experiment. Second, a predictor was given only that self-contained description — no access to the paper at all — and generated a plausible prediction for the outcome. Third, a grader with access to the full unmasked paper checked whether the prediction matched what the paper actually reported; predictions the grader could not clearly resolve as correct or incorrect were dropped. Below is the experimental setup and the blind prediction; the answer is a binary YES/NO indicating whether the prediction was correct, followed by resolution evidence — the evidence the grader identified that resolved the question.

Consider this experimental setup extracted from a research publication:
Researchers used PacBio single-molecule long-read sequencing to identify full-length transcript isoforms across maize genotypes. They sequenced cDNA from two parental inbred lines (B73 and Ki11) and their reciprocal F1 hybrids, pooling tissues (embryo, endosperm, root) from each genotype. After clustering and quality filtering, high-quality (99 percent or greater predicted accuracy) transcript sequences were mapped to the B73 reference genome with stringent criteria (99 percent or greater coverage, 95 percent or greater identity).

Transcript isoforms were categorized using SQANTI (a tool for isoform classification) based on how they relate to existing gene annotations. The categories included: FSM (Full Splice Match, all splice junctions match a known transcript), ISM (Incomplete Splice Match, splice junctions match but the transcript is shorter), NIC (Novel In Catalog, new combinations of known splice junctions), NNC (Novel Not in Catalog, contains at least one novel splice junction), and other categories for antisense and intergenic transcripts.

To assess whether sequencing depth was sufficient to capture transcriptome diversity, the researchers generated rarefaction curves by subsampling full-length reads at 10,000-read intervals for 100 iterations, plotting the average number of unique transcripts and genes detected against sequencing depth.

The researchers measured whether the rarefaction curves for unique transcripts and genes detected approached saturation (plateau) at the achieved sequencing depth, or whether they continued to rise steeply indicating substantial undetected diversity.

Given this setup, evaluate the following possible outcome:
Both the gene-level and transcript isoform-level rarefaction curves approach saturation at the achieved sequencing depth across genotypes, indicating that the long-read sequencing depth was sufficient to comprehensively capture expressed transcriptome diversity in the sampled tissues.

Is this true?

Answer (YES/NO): NO